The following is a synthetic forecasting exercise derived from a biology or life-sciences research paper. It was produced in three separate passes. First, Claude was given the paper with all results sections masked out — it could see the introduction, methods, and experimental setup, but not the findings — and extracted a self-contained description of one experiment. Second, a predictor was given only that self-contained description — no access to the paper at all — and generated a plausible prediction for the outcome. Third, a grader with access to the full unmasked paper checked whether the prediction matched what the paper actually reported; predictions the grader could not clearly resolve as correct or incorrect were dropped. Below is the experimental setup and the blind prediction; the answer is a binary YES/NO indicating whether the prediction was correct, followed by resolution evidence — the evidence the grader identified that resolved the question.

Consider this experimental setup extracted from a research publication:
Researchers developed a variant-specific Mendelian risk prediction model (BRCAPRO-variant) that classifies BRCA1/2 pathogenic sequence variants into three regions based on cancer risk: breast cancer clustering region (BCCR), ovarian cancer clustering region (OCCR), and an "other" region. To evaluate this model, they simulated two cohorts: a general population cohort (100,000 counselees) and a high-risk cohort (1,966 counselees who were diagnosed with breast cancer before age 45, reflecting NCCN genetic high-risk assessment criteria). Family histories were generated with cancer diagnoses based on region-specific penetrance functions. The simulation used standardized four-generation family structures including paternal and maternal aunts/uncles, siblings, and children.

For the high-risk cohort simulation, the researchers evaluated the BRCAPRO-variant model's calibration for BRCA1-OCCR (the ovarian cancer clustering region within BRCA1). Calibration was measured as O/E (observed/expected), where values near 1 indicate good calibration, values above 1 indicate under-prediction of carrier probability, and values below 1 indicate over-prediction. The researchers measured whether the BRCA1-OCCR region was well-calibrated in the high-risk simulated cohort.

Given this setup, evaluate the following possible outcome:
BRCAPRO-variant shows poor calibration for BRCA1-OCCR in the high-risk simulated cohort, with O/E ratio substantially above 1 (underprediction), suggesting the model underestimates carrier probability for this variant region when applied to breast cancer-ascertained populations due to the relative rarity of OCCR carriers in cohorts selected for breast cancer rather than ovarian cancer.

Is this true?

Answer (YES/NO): YES